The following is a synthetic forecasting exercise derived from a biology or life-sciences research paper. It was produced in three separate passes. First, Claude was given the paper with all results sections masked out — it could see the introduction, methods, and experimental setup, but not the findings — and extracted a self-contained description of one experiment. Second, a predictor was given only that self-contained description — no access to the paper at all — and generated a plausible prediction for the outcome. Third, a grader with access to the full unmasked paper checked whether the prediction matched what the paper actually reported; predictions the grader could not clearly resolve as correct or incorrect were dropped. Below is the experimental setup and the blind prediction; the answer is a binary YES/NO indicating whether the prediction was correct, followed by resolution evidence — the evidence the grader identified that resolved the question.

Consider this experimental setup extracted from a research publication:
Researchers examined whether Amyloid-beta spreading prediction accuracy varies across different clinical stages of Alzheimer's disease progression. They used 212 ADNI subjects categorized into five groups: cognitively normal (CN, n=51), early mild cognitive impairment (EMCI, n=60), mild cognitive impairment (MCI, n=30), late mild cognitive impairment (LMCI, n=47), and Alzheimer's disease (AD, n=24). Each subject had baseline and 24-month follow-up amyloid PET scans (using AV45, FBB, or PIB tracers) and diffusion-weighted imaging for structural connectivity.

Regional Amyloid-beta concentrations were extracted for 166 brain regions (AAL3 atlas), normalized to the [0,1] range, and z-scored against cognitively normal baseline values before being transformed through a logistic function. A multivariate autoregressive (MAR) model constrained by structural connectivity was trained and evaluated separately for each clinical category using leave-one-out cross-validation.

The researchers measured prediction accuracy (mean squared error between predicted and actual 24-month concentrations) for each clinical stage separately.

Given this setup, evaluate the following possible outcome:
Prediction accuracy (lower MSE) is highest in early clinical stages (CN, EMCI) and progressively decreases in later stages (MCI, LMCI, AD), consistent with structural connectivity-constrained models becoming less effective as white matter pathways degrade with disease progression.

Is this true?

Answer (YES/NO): NO